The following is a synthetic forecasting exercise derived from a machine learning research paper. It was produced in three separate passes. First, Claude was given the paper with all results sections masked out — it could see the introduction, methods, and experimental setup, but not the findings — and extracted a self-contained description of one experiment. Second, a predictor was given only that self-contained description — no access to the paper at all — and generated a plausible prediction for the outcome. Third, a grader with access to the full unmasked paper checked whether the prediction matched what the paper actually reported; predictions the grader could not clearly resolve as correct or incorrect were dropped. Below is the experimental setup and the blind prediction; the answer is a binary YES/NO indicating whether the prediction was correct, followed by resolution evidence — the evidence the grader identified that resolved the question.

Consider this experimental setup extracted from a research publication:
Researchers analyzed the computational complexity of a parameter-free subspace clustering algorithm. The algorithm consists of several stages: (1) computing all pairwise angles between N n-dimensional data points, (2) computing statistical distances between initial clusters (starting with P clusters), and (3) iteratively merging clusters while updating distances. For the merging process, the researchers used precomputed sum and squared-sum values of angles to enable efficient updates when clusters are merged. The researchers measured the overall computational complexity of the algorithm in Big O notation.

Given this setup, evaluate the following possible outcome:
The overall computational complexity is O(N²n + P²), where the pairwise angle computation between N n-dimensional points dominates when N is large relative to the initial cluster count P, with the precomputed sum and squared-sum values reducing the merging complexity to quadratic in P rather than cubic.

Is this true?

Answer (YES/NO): NO